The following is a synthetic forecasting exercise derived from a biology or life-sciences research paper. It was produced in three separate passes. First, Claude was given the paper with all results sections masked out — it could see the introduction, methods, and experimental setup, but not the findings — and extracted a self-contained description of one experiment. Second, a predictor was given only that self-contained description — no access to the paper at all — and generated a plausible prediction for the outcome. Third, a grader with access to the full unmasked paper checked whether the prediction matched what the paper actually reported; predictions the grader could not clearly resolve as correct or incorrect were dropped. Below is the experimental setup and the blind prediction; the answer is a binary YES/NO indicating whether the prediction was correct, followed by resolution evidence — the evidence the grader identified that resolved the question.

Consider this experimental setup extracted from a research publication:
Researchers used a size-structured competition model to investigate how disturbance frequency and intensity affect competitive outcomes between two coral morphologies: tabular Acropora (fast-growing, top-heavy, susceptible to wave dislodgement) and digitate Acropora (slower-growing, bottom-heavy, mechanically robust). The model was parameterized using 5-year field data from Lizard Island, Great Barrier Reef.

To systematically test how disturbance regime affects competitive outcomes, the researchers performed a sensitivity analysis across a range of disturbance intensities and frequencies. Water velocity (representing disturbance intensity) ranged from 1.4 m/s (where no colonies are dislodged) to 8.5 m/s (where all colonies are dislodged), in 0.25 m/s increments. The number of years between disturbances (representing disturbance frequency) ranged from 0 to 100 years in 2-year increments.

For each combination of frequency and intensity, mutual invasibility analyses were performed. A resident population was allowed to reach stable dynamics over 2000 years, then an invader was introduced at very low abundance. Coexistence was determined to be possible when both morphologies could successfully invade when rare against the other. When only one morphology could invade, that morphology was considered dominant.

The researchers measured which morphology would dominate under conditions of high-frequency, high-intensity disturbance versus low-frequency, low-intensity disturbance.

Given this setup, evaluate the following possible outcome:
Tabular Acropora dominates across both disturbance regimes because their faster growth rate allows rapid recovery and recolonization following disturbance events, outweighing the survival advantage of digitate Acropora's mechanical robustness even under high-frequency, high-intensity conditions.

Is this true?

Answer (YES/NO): NO